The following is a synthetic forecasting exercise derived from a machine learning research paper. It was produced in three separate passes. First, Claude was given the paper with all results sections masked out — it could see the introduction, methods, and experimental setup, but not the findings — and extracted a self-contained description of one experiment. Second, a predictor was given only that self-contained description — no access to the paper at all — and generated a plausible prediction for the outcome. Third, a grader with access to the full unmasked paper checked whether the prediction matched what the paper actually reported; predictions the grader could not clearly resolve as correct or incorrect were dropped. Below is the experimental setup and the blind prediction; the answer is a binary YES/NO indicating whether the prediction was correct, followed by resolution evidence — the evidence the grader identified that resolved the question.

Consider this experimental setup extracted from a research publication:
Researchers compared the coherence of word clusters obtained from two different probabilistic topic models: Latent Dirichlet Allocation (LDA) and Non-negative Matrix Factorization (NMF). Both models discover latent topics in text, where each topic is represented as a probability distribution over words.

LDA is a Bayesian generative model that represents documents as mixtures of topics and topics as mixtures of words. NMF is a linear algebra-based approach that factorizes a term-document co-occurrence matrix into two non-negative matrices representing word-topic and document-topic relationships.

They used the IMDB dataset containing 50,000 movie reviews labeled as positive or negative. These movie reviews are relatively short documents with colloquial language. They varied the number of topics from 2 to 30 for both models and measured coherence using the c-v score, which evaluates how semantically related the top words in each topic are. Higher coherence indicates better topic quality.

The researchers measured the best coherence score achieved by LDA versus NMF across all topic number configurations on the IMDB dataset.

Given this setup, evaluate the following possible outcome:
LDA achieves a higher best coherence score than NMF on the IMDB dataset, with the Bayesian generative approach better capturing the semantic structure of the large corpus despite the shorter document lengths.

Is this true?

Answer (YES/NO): YES